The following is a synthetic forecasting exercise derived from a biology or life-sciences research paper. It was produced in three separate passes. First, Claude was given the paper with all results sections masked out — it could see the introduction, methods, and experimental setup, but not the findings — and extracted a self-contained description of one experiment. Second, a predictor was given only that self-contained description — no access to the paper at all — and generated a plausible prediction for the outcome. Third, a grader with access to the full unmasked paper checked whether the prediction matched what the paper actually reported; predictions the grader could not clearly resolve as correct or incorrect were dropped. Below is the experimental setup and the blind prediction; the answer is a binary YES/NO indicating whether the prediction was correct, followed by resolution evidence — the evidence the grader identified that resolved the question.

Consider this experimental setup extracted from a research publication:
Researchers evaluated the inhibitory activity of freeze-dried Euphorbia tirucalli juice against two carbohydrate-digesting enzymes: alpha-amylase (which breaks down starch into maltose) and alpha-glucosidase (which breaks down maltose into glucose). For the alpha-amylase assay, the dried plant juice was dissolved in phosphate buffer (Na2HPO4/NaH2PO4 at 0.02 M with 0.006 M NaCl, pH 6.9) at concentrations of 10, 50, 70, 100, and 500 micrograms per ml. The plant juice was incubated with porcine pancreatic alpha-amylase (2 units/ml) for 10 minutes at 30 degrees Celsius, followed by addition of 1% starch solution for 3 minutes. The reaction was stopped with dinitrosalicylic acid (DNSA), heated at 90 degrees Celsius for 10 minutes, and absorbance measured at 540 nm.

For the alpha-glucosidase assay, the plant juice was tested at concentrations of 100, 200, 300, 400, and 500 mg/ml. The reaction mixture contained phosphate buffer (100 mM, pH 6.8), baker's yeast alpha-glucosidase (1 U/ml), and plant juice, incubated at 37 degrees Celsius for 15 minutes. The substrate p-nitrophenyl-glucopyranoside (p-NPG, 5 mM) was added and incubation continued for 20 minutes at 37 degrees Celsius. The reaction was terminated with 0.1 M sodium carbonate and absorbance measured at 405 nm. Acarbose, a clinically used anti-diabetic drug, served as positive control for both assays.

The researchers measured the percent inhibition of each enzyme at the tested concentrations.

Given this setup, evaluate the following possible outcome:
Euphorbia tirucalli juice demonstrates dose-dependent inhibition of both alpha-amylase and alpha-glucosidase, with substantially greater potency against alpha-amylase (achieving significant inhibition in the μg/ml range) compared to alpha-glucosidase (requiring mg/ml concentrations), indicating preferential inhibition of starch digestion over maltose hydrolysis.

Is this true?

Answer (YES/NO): NO